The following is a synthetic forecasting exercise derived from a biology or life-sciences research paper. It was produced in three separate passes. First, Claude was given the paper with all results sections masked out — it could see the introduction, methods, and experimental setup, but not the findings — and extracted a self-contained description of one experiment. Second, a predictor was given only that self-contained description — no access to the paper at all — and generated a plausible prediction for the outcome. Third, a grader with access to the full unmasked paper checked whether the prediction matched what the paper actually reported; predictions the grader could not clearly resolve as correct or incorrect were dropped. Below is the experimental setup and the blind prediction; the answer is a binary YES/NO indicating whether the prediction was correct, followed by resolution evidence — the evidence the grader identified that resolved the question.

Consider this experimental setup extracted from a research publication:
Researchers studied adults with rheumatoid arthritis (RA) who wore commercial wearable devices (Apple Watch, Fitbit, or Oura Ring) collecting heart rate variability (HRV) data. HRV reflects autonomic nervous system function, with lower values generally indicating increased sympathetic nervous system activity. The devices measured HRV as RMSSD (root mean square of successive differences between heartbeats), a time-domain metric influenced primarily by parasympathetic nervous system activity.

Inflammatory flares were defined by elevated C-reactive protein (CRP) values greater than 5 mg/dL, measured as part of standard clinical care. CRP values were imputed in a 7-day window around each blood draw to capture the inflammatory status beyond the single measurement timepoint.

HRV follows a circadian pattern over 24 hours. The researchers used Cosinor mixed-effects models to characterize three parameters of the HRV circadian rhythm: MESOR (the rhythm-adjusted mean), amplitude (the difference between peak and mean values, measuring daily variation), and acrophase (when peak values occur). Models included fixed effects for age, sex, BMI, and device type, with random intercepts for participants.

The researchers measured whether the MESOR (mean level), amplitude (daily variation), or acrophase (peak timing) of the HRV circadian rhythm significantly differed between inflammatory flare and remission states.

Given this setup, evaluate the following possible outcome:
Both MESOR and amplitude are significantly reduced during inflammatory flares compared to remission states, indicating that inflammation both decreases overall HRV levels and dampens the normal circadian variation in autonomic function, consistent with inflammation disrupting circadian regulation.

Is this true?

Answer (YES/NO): YES